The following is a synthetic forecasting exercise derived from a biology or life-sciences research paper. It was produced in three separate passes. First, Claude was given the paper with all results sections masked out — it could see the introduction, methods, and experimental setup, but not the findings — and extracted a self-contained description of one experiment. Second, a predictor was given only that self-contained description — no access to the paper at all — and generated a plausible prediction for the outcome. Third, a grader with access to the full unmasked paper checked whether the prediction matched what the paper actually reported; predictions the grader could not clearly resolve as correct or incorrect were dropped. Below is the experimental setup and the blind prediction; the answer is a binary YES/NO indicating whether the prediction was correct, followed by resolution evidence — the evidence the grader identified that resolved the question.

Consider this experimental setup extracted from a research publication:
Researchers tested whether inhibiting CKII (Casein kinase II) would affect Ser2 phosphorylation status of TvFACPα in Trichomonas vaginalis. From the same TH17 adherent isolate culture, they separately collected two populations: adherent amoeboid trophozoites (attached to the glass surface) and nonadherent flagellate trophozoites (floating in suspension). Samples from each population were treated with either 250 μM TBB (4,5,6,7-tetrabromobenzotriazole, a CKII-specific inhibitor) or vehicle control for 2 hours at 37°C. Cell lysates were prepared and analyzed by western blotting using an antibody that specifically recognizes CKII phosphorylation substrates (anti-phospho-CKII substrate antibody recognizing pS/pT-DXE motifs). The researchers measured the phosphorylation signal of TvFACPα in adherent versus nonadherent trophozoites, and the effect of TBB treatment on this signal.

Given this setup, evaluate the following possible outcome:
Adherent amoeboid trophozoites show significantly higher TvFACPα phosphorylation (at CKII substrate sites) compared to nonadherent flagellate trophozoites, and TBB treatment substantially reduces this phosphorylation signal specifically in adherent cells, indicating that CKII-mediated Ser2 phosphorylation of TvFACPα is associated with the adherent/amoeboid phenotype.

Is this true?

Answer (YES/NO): NO